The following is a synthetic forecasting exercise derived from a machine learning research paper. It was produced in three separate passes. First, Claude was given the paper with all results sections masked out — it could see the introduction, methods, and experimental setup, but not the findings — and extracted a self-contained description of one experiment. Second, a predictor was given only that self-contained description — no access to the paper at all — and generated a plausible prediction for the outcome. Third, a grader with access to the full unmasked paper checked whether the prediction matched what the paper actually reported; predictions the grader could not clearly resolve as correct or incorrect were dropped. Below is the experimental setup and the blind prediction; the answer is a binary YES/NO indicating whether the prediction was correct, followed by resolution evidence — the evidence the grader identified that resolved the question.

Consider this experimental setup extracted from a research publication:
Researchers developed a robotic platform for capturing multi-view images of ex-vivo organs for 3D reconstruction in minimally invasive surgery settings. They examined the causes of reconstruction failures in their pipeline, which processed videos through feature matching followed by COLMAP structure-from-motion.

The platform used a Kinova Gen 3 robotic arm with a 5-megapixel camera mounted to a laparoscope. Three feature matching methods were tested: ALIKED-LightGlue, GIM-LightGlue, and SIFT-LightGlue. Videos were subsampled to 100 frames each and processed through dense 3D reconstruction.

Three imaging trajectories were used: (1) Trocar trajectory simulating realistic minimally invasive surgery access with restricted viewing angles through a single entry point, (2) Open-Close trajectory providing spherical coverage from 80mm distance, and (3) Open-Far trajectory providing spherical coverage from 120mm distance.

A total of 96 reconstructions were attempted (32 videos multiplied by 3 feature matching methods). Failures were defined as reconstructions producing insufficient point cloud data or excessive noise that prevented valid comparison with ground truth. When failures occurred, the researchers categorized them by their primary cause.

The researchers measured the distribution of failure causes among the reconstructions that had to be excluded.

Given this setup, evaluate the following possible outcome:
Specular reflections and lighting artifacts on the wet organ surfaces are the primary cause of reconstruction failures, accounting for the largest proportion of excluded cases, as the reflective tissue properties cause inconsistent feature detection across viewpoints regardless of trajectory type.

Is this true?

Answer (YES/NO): NO